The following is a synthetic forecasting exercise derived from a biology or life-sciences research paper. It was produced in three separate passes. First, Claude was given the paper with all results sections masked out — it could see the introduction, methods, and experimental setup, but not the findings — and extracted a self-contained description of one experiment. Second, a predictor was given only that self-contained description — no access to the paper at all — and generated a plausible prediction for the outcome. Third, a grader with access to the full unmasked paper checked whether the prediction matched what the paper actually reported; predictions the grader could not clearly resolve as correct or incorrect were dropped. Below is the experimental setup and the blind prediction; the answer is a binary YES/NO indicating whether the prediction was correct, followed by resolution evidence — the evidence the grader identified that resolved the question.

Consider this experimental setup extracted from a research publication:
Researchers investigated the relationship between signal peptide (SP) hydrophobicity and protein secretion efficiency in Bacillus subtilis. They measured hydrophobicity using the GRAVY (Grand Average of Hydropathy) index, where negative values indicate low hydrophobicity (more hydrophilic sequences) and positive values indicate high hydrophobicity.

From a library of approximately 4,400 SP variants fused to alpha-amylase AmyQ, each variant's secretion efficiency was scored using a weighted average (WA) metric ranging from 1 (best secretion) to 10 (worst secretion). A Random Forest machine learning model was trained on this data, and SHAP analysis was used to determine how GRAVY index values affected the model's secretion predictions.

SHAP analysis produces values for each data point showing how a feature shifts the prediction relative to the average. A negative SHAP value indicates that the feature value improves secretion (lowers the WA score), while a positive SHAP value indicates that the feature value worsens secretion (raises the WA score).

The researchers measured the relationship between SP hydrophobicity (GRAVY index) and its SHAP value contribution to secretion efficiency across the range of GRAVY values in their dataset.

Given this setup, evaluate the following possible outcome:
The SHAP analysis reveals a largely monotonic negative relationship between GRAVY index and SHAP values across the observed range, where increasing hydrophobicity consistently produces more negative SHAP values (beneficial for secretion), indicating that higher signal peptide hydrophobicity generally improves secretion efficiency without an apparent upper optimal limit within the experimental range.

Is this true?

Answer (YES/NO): NO